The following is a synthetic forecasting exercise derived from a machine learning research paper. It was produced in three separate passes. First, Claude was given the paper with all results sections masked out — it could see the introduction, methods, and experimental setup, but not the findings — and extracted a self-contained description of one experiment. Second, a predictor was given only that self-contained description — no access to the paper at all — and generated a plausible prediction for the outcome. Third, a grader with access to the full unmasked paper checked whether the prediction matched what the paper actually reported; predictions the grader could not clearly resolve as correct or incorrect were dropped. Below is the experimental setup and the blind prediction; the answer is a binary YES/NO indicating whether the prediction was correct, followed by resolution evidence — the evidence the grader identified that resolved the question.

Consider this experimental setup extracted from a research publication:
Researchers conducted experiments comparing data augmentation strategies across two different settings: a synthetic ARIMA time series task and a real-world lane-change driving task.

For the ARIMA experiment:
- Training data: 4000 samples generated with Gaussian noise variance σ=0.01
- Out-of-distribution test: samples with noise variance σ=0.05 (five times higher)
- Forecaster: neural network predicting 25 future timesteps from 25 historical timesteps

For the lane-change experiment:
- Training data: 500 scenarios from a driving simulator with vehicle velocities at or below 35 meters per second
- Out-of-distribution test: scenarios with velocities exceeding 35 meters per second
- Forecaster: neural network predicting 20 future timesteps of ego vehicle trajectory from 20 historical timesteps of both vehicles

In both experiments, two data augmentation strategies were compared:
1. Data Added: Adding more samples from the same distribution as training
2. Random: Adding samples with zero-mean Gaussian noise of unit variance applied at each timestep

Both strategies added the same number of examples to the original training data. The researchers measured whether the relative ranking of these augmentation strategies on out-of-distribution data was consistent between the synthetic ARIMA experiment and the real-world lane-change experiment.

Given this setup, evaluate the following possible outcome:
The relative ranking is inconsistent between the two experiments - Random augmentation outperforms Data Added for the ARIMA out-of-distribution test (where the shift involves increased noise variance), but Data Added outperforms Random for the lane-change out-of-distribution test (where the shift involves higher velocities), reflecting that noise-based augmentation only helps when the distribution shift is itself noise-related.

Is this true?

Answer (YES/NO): NO